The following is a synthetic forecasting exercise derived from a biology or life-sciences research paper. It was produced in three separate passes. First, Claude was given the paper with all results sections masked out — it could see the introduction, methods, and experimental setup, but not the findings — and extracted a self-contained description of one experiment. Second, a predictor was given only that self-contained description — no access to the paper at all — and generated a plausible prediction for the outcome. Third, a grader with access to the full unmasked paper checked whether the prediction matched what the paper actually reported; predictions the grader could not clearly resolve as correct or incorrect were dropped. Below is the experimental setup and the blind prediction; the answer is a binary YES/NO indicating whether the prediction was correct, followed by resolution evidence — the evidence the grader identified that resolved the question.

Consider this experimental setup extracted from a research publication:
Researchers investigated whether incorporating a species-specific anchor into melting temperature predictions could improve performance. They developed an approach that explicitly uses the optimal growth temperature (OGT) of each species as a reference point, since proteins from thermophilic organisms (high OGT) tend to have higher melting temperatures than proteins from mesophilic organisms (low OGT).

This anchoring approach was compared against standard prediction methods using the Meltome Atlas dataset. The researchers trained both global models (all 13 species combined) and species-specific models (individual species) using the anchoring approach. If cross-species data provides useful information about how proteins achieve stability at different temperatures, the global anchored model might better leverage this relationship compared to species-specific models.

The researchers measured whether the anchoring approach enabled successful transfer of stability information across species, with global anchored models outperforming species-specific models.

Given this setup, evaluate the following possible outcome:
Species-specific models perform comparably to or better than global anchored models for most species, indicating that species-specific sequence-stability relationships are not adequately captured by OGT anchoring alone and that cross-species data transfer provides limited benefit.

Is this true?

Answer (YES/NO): YES